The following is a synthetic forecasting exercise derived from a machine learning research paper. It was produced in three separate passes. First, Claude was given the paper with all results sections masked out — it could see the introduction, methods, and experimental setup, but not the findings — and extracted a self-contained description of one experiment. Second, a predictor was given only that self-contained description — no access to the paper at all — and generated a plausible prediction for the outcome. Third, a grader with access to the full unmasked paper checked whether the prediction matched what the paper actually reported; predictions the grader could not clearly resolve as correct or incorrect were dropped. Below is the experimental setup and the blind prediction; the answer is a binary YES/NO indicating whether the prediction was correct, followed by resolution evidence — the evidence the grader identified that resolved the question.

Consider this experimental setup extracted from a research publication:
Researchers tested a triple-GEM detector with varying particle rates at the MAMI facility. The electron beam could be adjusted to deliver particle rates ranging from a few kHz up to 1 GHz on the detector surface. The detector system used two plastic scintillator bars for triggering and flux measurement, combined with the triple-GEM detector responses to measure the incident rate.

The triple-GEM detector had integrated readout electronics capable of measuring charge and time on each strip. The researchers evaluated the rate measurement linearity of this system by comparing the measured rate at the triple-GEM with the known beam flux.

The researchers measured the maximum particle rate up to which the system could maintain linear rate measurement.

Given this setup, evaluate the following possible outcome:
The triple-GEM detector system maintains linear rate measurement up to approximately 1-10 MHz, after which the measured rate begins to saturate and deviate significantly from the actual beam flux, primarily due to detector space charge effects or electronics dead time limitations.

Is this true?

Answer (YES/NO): NO